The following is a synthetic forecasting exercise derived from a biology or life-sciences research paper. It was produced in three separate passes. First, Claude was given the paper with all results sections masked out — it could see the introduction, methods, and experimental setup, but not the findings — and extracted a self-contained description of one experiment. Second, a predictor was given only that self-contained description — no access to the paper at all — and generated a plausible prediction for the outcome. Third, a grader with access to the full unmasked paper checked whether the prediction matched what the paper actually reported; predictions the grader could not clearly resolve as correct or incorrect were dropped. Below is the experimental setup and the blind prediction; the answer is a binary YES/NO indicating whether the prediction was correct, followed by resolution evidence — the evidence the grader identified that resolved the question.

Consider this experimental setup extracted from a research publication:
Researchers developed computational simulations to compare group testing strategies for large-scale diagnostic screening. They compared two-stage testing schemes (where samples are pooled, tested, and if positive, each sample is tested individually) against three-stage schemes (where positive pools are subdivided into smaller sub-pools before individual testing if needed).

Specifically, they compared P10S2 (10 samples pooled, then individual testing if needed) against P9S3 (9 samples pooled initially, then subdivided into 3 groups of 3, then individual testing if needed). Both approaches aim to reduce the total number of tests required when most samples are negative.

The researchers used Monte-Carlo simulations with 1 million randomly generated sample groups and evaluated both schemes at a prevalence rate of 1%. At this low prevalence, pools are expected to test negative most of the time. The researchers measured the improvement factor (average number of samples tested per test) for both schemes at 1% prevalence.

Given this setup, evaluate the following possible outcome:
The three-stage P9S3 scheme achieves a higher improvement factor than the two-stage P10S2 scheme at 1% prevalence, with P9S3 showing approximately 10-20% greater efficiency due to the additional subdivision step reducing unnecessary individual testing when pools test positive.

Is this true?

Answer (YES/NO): YES